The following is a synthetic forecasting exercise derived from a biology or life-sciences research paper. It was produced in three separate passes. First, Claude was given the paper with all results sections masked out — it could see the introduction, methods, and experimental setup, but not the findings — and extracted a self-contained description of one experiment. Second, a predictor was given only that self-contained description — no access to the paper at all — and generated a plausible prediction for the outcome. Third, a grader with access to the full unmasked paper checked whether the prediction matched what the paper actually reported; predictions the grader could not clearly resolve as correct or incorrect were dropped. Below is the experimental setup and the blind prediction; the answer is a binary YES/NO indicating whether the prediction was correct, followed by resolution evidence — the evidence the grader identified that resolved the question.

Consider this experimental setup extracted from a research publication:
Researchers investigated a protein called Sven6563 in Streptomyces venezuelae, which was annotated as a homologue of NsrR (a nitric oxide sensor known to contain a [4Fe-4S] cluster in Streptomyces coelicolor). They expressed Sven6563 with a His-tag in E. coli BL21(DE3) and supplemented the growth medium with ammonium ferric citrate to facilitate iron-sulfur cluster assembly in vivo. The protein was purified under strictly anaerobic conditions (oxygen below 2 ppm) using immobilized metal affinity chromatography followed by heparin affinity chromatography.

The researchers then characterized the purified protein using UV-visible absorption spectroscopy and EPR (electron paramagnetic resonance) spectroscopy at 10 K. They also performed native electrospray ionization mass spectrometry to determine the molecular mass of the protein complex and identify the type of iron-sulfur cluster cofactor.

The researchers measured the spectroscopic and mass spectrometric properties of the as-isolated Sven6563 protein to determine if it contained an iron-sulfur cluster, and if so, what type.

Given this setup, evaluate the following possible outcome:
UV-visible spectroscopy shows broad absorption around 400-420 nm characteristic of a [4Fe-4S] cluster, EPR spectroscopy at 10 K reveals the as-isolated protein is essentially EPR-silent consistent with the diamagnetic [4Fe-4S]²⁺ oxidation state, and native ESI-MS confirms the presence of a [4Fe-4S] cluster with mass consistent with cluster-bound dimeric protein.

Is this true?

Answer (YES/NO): NO